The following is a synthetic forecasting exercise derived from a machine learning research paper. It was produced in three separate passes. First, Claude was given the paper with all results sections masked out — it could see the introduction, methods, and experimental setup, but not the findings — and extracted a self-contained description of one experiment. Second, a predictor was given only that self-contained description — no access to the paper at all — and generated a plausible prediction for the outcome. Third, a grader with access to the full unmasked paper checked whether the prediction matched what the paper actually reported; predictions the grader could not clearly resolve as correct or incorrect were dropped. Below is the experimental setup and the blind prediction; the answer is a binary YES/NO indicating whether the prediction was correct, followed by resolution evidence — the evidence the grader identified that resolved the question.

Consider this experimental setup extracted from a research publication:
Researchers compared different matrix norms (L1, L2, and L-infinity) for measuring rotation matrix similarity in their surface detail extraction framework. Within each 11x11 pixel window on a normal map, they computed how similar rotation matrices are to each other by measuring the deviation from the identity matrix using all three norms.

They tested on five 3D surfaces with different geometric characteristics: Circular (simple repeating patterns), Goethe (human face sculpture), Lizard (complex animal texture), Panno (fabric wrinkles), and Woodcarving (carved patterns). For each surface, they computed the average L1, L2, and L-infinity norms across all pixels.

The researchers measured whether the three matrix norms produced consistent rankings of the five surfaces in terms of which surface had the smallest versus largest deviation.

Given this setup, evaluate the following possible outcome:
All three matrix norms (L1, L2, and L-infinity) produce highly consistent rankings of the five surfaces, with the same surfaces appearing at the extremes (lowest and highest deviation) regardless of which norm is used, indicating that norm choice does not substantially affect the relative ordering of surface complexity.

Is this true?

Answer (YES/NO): YES